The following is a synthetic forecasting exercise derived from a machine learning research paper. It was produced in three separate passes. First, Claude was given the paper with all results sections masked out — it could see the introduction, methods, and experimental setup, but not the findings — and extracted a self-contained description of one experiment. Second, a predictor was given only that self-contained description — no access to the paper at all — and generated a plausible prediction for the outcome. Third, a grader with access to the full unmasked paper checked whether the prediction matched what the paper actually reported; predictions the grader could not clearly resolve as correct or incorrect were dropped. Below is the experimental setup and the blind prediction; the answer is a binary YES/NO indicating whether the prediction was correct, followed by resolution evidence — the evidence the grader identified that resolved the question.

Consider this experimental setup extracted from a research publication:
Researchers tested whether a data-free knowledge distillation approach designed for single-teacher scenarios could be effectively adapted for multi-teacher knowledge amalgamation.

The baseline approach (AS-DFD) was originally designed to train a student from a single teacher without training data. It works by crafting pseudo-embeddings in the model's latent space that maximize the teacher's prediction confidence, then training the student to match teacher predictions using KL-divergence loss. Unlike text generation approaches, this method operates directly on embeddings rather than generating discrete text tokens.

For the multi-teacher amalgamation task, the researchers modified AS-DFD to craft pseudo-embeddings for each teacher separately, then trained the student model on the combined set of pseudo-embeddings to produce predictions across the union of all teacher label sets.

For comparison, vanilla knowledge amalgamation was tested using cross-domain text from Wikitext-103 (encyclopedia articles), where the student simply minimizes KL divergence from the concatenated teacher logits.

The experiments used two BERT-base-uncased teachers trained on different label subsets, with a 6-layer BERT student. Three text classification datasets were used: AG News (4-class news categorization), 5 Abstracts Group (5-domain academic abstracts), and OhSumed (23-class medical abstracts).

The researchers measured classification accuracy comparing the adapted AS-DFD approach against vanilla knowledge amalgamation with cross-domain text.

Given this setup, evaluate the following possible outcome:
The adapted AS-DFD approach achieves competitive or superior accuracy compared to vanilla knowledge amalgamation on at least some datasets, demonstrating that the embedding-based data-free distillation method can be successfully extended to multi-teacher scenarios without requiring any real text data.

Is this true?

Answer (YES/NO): YES